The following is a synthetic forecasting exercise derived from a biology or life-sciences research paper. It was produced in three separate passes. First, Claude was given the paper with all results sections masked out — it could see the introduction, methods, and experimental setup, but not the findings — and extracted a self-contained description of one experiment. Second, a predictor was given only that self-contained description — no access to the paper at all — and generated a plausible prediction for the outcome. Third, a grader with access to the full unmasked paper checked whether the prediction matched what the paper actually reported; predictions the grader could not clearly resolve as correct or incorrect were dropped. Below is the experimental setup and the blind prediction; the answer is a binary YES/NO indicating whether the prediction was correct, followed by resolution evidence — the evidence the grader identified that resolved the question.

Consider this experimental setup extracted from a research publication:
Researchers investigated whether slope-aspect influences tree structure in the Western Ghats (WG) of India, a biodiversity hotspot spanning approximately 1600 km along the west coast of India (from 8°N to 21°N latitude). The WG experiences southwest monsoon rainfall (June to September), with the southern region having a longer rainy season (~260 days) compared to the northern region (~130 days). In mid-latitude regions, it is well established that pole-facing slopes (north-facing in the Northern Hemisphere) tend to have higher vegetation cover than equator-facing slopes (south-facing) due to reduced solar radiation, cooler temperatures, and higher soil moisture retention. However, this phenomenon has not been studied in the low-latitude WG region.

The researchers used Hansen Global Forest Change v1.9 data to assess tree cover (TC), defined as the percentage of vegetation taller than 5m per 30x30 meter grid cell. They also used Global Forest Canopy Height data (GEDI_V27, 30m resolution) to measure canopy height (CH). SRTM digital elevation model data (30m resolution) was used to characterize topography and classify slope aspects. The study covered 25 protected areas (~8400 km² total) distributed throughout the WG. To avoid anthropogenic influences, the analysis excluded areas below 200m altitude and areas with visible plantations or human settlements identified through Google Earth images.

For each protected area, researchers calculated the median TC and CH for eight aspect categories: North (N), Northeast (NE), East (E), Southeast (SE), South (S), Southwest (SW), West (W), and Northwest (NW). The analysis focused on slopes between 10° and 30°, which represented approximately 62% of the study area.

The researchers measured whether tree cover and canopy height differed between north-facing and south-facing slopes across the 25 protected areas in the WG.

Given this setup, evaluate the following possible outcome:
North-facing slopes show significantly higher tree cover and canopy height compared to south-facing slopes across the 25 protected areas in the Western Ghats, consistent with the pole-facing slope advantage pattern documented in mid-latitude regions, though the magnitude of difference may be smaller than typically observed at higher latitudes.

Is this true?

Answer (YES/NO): YES